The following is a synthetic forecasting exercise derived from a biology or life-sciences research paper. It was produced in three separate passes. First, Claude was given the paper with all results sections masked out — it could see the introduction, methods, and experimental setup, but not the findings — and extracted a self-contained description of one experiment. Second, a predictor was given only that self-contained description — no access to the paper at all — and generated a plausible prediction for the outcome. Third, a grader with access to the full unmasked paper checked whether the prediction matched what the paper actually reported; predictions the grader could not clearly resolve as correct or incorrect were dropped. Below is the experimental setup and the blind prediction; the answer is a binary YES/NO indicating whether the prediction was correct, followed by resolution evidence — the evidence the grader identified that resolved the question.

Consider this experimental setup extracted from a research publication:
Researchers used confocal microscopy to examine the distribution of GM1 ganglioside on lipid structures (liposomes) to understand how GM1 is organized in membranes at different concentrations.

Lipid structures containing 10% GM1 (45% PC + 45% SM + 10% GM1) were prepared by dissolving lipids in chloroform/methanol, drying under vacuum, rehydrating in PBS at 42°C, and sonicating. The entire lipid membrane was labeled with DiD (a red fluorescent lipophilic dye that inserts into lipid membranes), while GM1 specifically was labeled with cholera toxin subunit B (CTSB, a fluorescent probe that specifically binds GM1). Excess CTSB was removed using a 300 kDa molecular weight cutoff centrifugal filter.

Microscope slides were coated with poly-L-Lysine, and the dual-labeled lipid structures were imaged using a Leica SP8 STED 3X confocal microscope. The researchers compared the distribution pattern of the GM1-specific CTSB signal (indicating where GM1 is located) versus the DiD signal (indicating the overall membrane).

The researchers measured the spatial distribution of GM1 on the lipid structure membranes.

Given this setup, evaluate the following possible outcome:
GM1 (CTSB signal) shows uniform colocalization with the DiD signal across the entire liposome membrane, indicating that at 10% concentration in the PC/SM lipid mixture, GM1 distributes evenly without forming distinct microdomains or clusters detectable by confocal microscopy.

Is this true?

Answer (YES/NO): NO